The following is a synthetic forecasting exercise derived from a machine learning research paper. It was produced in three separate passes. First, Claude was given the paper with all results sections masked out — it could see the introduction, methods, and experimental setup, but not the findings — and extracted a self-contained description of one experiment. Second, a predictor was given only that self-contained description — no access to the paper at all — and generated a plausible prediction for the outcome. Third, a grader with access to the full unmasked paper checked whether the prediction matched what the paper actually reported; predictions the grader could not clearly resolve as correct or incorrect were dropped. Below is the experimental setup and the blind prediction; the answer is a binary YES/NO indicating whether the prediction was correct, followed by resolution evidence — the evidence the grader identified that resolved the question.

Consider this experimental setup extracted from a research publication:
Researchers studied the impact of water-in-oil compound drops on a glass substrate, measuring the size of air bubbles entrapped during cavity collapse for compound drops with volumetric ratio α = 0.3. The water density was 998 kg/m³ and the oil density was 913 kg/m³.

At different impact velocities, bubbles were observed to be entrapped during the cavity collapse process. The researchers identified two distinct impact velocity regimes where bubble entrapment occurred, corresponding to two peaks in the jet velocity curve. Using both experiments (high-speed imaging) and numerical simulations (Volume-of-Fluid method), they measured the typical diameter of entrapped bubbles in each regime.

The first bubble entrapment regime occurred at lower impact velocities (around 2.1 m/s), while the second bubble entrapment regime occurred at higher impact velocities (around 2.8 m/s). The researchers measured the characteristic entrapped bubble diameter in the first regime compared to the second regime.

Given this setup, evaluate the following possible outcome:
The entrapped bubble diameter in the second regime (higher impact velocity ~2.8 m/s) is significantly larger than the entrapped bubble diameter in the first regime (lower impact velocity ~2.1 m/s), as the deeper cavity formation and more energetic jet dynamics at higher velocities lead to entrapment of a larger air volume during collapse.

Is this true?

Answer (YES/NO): NO